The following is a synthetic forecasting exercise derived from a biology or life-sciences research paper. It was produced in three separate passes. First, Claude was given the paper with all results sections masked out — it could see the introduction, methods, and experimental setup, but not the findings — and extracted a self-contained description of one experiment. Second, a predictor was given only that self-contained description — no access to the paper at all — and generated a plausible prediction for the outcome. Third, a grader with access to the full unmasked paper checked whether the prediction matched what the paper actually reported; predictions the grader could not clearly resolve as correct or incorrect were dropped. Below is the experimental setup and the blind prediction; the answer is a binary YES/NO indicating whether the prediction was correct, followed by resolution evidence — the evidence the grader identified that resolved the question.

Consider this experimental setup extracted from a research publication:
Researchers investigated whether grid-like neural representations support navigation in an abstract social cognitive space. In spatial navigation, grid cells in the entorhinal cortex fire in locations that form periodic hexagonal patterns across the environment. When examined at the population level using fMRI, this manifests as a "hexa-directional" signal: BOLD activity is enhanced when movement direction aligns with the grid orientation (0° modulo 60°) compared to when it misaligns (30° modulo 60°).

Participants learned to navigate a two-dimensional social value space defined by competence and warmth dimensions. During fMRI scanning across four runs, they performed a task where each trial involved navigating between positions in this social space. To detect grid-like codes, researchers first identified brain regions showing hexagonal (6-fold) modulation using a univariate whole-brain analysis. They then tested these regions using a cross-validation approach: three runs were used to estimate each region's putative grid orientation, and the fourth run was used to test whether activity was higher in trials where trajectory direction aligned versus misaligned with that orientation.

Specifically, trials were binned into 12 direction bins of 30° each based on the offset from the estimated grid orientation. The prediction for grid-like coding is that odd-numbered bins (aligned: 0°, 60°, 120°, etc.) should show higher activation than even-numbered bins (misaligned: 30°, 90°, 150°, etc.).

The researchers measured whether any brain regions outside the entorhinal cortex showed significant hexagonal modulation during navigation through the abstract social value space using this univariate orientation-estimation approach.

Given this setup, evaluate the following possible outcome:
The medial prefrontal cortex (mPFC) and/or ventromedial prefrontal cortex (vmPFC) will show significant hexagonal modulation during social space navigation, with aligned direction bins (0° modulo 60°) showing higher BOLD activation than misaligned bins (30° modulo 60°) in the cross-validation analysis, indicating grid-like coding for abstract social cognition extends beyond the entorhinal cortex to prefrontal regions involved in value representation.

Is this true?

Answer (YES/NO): YES